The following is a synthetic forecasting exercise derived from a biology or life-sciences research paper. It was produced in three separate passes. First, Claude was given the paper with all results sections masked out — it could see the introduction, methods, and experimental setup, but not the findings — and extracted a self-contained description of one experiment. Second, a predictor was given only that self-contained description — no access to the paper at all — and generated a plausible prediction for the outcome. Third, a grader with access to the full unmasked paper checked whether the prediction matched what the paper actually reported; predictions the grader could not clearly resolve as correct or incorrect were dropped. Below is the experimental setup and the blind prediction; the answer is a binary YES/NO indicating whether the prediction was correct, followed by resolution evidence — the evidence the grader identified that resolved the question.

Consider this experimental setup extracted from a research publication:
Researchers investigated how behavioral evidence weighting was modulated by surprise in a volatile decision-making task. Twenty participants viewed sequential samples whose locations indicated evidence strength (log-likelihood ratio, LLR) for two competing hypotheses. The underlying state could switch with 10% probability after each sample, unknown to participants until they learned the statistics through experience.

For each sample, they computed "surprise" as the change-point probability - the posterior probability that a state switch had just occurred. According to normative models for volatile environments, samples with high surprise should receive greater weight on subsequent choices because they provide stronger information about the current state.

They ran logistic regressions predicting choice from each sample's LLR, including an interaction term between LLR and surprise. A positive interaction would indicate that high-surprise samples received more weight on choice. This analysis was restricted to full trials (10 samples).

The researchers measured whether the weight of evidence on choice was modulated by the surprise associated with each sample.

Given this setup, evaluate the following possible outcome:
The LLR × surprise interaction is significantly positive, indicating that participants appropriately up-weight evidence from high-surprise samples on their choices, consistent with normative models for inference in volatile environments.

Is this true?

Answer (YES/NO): YES